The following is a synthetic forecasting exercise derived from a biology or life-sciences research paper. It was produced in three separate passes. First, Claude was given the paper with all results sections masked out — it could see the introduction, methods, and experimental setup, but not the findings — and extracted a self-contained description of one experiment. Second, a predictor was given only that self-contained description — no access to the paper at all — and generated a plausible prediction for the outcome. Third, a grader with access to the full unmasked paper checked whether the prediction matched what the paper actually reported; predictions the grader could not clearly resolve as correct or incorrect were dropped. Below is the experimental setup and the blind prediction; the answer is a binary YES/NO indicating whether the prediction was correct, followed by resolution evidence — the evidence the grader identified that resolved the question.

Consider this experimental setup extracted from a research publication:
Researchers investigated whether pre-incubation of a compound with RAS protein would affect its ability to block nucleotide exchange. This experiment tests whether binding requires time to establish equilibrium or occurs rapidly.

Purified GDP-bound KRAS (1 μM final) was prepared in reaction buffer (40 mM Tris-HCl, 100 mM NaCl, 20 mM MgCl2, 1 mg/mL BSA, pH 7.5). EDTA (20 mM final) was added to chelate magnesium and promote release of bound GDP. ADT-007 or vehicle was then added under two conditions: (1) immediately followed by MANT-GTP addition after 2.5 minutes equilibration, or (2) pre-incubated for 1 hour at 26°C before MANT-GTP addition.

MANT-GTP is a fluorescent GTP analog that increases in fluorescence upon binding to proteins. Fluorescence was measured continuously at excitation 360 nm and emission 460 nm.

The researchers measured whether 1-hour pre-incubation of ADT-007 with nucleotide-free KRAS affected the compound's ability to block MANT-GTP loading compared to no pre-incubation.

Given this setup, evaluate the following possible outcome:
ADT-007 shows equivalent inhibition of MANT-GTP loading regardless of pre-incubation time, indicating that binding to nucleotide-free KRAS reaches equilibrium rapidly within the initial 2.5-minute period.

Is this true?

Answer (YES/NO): NO